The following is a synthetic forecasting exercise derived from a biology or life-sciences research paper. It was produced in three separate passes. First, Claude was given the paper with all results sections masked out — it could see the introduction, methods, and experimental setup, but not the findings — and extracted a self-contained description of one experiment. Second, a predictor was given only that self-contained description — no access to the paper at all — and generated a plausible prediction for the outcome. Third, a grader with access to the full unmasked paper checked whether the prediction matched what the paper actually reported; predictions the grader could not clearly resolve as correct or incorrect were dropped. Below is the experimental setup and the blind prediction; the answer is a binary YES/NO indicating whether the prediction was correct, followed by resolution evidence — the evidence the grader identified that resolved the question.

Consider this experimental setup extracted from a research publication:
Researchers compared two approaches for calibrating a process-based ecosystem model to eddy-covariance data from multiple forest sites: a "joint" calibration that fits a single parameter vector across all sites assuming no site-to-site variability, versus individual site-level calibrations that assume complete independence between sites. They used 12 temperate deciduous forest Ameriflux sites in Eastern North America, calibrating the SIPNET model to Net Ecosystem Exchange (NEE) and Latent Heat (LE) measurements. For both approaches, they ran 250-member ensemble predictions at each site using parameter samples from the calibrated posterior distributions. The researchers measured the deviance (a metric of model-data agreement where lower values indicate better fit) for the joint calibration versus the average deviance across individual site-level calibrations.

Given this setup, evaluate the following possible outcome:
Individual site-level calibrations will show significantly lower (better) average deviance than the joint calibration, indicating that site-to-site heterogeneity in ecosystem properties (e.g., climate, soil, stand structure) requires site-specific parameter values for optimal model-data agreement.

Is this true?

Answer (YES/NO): NO